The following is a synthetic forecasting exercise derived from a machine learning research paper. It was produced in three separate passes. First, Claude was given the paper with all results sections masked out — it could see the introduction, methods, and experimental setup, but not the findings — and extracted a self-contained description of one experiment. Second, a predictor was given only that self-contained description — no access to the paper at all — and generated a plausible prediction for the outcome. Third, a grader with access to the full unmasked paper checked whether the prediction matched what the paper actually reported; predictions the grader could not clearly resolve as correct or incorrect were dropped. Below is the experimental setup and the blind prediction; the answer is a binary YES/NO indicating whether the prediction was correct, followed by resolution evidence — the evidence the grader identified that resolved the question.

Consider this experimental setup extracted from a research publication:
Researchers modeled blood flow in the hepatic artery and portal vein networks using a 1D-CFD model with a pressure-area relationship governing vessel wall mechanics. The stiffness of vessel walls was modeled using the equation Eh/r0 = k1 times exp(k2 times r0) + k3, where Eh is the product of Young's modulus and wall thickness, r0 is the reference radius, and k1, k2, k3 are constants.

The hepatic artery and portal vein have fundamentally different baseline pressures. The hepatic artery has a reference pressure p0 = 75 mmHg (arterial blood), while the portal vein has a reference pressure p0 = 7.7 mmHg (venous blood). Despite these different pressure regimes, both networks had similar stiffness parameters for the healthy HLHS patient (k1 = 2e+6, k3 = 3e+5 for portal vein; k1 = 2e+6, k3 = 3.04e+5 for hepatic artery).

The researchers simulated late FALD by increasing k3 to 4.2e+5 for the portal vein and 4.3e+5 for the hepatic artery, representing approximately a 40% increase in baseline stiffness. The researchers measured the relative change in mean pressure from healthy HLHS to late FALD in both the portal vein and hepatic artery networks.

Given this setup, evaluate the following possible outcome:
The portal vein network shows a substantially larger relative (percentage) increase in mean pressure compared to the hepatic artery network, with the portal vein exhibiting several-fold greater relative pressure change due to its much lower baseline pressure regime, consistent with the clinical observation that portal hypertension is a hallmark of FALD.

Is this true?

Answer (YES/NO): YES